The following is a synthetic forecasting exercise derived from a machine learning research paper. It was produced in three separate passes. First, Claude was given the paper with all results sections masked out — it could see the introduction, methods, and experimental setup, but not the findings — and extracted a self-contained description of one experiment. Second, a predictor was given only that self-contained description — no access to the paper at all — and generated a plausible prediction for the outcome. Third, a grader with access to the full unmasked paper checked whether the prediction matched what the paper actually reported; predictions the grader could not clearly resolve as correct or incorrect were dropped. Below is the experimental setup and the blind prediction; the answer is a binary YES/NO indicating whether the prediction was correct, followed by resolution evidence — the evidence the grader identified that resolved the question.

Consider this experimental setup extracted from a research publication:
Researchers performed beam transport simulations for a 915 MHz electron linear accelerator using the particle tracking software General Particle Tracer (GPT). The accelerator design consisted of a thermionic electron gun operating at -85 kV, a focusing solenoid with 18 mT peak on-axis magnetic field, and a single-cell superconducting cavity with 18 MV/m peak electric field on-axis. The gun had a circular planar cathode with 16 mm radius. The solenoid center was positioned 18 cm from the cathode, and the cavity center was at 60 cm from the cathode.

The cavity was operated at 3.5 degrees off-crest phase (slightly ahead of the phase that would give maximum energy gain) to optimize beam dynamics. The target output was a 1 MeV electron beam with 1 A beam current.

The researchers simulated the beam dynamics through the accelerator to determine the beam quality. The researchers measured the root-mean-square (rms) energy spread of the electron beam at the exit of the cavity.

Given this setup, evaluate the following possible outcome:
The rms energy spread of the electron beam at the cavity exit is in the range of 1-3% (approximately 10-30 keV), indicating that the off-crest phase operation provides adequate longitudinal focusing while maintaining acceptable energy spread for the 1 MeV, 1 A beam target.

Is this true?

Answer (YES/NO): NO